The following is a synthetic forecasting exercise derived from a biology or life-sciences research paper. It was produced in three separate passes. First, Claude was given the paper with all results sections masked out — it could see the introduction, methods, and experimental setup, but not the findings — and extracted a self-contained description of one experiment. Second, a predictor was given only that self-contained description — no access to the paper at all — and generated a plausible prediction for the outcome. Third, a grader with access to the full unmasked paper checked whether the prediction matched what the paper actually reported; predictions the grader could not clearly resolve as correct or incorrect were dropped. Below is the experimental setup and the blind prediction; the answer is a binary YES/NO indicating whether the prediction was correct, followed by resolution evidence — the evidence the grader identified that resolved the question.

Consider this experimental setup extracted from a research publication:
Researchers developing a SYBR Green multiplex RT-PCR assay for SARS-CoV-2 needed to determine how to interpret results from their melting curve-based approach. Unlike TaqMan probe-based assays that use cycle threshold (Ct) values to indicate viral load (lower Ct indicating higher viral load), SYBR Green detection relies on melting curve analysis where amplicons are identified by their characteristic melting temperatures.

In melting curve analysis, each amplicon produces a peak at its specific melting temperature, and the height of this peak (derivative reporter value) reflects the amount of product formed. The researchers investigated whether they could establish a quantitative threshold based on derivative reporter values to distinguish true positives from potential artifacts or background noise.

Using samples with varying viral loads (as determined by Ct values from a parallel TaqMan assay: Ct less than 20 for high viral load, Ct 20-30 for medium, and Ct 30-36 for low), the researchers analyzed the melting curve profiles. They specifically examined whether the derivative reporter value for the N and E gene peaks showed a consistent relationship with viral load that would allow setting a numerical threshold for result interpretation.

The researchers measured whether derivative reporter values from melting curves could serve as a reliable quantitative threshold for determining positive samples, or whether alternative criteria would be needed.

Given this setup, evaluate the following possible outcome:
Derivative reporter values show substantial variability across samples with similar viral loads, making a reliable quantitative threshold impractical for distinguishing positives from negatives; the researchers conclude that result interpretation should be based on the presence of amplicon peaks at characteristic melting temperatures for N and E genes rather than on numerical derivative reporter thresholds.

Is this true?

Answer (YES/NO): YES